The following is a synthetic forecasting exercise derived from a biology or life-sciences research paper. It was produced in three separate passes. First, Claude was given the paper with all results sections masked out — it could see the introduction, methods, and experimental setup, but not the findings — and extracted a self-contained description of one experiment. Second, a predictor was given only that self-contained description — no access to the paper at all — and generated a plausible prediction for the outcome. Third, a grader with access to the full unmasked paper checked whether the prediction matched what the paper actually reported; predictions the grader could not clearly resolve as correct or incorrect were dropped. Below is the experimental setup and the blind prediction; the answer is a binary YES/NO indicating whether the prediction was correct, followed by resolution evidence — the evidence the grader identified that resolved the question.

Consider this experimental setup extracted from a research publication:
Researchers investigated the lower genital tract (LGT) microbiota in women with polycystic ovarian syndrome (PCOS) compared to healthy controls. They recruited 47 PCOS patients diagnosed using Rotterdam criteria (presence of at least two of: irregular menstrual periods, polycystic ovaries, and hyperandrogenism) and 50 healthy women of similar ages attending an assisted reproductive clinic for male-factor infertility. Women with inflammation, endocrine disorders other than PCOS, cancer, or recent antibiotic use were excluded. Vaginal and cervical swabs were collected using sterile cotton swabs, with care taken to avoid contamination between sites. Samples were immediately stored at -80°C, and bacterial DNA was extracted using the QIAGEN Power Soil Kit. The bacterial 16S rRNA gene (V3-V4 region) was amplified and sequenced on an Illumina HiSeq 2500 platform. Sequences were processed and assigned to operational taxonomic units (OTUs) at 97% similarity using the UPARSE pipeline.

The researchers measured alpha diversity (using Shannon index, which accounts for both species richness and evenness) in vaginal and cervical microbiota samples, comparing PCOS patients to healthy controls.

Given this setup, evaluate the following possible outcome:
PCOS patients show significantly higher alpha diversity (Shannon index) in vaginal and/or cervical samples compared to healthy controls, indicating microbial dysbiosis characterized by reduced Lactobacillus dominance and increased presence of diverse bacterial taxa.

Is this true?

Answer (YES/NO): YES